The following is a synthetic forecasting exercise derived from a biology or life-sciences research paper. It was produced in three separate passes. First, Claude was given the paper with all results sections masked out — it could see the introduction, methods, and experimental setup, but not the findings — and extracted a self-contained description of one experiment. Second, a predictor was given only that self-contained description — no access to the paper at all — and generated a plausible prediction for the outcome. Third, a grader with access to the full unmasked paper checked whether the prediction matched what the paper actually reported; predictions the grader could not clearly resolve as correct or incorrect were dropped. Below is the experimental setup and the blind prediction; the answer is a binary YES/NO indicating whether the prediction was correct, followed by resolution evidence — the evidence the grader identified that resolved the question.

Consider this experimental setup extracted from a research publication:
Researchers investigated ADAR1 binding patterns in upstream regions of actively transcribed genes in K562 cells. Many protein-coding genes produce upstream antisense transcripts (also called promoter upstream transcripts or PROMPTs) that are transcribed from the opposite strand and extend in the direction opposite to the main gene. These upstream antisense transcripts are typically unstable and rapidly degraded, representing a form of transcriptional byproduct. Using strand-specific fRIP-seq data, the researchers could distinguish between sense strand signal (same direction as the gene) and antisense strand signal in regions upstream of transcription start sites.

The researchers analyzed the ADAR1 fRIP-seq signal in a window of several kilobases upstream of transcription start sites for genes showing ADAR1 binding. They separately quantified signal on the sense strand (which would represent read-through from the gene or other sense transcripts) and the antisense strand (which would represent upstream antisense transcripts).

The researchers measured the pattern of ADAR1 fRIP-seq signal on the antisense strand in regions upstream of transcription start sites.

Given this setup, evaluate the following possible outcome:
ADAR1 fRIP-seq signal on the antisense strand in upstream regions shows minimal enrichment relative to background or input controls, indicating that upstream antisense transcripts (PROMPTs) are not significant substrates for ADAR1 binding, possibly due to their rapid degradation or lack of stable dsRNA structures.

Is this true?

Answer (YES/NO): NO